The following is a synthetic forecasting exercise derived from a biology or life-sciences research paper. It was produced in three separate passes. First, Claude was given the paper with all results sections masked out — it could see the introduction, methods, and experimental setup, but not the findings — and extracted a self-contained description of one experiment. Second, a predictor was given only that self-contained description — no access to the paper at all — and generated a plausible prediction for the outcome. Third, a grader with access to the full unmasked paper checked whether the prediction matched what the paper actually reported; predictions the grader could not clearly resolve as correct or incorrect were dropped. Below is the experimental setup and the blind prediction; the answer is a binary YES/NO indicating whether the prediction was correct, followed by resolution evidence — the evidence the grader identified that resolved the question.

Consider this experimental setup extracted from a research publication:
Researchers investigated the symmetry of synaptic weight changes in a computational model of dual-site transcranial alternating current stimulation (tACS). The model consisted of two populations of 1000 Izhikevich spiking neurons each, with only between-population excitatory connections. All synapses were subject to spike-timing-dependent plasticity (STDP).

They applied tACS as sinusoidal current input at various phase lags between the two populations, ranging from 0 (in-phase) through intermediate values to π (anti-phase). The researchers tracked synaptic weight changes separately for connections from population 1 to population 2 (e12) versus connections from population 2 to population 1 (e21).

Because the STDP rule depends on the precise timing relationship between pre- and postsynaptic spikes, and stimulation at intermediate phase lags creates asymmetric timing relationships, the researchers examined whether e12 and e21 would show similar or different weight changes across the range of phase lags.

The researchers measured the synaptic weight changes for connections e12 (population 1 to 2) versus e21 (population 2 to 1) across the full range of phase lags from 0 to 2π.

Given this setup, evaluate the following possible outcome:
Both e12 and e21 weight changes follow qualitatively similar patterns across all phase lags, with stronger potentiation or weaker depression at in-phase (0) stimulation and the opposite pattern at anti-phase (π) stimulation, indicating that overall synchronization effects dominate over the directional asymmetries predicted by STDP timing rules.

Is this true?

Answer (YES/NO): NO